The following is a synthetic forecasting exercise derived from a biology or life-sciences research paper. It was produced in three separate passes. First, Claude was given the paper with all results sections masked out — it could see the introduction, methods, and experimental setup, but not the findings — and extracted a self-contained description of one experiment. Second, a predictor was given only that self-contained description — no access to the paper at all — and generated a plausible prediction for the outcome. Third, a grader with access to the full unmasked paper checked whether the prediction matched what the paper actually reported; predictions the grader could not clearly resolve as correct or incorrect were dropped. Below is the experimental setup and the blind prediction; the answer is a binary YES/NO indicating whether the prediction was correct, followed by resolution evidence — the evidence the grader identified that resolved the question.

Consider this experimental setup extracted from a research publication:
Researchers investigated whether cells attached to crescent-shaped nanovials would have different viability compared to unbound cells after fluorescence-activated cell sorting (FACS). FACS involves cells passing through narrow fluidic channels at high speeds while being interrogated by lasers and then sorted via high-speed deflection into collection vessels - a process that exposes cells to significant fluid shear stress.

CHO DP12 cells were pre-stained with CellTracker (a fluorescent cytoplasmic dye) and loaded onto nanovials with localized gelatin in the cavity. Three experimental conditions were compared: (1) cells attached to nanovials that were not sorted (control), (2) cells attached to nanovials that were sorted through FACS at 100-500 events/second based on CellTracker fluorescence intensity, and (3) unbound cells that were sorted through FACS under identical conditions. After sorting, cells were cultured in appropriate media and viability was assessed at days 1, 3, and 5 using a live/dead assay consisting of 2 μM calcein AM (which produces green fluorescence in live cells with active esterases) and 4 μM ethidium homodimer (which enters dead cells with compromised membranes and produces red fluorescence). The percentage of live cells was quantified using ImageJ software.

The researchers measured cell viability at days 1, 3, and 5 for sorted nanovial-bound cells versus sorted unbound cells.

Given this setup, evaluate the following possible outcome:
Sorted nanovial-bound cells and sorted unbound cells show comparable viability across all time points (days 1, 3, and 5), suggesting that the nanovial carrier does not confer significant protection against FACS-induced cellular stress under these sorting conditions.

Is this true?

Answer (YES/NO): NO